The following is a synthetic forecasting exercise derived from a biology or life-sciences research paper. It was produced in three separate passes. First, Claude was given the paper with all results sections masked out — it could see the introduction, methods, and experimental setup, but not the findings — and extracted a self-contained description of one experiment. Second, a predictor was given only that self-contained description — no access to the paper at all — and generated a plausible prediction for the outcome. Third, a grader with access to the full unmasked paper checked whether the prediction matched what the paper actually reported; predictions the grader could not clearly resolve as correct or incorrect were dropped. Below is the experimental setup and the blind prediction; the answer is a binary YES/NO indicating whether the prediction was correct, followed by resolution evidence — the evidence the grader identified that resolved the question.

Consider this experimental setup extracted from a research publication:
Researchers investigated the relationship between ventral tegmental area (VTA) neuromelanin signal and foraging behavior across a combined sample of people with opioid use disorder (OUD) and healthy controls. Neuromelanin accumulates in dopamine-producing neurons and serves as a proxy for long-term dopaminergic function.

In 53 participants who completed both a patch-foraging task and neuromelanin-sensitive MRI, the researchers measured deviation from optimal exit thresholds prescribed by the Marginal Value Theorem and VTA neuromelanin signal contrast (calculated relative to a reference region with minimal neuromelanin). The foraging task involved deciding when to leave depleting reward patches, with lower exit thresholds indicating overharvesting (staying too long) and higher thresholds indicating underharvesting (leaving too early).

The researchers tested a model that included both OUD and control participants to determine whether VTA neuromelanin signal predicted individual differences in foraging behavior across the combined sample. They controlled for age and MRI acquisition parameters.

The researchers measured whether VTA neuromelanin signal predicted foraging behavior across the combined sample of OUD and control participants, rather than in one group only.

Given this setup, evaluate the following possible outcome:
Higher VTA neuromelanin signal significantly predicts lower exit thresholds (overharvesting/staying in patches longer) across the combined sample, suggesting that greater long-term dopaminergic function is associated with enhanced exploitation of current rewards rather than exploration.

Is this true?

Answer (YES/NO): NO